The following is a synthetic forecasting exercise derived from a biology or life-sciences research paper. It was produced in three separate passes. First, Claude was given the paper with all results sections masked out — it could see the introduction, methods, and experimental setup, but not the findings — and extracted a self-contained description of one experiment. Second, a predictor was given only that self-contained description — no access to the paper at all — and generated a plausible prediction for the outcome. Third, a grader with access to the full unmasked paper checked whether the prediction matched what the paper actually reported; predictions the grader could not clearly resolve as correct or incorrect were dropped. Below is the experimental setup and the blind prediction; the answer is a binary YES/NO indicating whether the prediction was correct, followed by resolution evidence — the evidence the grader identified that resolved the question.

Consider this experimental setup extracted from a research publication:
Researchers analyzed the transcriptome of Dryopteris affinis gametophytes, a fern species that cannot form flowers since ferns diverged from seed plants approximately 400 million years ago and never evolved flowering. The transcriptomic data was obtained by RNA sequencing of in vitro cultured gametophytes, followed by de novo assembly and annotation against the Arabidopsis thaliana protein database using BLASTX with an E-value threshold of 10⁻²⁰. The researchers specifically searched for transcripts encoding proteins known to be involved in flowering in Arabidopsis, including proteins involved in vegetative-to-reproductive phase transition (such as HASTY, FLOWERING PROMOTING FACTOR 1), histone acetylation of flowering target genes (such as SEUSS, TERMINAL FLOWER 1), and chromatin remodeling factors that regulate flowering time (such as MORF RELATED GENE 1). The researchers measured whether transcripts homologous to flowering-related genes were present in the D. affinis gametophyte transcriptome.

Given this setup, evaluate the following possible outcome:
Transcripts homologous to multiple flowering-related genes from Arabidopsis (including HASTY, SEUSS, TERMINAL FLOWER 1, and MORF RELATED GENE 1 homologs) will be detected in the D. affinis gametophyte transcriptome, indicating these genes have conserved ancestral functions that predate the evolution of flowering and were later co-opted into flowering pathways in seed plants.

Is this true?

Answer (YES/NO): YES